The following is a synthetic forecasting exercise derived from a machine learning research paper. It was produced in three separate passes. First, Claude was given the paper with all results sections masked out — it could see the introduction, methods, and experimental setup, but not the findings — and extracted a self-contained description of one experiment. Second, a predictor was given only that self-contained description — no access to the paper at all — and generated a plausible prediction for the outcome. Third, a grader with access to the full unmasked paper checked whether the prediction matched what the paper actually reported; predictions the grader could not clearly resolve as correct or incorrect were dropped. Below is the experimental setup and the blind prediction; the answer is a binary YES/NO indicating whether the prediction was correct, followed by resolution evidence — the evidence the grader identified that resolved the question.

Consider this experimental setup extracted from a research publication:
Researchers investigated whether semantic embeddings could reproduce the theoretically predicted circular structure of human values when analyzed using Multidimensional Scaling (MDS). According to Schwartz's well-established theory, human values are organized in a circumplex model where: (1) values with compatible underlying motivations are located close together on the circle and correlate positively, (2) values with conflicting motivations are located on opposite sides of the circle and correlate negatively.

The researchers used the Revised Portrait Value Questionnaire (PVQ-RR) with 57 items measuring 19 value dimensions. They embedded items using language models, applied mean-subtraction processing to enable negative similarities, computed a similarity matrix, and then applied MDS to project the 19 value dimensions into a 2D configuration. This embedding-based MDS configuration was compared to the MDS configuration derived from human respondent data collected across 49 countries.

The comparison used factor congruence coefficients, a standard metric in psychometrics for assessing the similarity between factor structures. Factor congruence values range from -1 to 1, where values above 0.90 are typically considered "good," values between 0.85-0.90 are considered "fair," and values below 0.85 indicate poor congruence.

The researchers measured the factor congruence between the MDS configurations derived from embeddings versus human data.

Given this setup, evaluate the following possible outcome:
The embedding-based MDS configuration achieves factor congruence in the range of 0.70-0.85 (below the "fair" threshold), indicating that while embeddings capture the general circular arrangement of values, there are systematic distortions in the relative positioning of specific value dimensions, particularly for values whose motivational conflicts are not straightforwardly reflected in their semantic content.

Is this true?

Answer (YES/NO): NO